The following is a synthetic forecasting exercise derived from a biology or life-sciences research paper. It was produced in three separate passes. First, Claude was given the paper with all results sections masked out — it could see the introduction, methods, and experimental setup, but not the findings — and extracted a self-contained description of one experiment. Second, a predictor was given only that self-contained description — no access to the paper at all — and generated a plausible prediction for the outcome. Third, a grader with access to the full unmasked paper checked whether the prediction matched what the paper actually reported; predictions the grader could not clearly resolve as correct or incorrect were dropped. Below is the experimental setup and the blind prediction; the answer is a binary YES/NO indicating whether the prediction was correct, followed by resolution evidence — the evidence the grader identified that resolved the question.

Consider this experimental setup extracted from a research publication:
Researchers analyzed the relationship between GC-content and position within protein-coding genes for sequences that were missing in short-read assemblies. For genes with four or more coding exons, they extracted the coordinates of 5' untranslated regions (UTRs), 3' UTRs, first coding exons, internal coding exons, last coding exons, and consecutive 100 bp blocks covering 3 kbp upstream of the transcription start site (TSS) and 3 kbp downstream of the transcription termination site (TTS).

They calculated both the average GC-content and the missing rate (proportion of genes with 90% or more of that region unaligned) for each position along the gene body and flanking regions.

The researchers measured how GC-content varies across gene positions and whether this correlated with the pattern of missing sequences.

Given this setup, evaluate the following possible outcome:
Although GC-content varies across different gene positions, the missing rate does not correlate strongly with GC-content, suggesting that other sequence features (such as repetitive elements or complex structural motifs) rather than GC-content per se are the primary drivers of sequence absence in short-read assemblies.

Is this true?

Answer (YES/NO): NO